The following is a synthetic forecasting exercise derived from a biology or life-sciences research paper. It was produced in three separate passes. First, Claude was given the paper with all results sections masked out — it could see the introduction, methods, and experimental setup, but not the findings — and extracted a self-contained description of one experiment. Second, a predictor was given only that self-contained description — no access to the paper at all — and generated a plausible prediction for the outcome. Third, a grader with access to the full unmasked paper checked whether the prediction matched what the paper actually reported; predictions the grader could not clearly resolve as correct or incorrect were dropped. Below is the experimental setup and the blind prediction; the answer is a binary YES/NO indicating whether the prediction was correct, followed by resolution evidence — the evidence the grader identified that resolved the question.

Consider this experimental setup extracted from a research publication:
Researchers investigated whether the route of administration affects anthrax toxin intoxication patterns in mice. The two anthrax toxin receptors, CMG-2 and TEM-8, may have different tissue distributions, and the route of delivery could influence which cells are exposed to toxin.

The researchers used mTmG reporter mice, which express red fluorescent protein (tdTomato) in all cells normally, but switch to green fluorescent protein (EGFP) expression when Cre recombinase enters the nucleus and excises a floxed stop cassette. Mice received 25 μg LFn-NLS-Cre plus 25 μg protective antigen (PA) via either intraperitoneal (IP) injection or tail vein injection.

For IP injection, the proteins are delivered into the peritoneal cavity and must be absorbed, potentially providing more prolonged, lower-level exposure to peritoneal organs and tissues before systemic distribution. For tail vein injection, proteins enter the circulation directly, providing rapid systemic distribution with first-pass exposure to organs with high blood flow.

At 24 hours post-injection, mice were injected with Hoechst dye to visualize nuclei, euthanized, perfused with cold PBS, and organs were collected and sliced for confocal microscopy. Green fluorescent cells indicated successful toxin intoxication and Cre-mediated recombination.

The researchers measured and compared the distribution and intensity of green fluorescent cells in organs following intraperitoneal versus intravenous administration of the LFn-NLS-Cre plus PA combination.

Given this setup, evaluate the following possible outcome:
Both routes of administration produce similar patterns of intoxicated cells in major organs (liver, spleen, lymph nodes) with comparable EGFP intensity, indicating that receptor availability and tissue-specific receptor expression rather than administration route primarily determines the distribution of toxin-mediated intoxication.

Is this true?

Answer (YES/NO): NO